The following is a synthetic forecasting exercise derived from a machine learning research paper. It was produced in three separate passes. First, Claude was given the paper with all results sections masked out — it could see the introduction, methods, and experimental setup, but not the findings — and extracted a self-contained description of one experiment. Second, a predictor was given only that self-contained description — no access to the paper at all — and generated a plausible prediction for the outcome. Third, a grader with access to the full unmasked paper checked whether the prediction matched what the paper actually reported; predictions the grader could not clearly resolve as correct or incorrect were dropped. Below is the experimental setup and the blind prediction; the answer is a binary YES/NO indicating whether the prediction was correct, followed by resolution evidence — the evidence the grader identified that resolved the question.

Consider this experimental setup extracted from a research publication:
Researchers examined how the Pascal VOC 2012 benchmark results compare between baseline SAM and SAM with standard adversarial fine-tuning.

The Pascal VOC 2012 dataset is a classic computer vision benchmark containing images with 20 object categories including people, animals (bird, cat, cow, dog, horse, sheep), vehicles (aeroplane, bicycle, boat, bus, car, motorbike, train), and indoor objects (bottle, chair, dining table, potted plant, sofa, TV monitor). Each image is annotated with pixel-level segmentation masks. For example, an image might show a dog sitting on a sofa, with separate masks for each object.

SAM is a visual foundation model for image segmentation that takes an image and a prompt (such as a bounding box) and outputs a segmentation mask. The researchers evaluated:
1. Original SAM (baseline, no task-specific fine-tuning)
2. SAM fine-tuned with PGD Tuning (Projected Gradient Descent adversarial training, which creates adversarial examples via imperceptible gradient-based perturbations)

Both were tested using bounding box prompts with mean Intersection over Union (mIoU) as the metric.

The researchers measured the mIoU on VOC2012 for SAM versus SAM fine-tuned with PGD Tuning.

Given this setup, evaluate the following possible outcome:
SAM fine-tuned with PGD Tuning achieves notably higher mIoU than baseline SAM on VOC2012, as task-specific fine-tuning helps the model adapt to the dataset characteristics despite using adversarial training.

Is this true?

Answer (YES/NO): NO